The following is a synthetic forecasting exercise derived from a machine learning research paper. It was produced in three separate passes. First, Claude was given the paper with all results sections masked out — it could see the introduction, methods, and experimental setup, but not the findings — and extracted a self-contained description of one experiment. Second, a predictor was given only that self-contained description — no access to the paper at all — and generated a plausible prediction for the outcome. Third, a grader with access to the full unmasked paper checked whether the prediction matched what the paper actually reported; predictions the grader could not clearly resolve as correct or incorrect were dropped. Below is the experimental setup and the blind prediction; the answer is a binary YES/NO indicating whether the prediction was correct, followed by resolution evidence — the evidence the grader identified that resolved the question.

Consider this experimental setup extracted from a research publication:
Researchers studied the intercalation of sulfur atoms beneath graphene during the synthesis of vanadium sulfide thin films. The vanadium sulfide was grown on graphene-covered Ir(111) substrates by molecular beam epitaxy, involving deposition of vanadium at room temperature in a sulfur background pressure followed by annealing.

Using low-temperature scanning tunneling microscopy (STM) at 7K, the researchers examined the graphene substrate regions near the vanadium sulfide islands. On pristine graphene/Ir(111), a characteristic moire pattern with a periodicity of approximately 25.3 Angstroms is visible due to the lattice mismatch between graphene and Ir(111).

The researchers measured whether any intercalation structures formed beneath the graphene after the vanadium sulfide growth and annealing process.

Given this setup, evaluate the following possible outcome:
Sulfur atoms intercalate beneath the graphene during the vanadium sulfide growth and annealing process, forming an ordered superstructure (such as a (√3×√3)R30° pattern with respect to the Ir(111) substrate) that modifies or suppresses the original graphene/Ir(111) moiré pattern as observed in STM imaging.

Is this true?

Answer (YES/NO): YES